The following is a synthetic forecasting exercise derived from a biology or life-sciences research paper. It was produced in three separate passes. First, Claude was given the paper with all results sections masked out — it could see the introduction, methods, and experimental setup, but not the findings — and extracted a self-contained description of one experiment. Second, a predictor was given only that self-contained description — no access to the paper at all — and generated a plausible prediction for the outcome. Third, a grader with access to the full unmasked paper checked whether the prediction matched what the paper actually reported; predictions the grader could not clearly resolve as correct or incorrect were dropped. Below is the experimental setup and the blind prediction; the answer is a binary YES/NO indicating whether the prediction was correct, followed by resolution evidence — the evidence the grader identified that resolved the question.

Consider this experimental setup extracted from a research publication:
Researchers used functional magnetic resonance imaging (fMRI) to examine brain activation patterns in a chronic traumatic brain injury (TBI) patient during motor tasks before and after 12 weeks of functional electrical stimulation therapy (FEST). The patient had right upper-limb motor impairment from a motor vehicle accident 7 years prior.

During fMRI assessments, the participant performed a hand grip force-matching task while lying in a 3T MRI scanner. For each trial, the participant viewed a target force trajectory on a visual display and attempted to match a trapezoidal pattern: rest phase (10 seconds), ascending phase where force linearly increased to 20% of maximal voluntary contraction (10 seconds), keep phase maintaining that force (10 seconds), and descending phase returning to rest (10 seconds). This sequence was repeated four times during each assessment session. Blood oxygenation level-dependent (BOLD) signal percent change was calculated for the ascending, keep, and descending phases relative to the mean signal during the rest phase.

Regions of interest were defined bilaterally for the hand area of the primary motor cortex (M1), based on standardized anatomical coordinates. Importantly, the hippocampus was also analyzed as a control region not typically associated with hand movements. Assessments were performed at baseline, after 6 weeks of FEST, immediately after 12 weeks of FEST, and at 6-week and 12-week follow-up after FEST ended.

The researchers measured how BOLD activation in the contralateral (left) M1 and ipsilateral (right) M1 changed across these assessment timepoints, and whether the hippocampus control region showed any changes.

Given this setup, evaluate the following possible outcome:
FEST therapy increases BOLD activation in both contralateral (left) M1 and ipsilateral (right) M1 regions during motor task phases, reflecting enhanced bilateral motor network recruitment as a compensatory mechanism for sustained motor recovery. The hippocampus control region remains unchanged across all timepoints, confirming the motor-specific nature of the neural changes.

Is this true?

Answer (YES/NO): NO